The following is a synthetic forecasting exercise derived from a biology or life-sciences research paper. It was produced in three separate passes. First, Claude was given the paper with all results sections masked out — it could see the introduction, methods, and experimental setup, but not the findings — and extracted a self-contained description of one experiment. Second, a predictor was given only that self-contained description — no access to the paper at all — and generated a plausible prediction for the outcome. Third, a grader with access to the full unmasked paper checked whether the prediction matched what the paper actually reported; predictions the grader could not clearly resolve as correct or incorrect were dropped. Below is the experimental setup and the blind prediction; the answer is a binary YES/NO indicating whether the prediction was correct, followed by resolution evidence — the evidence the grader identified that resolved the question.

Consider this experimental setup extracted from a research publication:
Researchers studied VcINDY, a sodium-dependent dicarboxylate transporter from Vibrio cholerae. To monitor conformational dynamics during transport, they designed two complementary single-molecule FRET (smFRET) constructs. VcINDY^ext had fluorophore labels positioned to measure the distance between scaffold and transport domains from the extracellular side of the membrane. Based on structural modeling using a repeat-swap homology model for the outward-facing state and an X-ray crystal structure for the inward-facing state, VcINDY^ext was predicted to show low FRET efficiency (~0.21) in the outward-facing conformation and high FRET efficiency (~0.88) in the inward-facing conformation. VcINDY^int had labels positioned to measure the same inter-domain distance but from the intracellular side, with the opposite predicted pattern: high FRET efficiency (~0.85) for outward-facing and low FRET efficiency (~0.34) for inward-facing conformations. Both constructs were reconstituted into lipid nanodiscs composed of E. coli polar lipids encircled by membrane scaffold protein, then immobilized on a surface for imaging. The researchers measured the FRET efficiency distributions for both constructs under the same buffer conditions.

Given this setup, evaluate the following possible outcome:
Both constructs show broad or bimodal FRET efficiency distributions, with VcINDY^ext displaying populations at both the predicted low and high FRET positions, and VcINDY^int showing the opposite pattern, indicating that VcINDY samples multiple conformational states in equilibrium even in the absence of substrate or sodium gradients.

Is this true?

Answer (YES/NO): YES